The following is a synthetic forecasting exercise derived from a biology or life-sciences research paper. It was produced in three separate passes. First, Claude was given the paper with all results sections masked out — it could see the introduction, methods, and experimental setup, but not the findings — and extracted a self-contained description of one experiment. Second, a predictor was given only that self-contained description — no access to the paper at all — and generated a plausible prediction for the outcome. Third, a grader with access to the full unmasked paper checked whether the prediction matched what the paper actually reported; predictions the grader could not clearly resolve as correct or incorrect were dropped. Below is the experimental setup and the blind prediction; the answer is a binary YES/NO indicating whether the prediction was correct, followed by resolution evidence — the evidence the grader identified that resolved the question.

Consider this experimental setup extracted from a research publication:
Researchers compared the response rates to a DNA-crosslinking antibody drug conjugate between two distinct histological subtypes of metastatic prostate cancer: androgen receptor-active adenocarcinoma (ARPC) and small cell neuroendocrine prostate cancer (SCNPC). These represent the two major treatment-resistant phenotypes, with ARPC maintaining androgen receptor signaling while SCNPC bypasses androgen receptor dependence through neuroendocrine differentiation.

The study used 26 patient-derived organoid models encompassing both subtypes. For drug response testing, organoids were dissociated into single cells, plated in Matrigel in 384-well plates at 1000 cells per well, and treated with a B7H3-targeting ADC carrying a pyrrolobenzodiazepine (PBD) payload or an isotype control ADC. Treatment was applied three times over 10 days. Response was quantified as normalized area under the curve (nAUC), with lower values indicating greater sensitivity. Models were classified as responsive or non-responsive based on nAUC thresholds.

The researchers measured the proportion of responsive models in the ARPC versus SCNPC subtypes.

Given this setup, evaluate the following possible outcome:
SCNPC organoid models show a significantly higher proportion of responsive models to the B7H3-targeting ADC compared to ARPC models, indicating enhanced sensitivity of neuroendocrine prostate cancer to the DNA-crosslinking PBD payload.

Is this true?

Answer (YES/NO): YES